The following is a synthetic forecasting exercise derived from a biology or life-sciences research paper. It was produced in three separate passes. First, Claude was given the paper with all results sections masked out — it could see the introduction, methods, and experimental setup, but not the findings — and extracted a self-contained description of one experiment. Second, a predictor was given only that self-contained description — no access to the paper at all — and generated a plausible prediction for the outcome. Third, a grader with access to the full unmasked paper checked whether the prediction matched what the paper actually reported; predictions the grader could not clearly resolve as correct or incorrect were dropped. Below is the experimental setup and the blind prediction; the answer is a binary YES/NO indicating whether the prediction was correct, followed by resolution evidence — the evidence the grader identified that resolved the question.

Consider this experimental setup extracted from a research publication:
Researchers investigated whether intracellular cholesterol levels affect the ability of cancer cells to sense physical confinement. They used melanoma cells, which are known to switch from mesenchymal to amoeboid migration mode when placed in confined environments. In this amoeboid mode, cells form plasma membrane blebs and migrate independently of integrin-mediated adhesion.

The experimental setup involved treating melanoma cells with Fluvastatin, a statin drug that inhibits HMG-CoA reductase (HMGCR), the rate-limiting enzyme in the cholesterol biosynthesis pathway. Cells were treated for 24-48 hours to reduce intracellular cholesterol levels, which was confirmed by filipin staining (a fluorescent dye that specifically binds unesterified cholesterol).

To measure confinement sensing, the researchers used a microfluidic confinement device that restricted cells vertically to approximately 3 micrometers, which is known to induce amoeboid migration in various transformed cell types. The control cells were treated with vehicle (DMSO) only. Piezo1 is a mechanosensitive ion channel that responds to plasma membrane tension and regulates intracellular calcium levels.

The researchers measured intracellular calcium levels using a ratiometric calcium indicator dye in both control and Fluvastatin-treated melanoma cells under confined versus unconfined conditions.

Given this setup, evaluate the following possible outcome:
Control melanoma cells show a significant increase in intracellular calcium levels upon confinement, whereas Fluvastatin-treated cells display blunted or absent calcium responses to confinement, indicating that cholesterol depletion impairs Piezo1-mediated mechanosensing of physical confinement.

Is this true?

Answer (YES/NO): YES